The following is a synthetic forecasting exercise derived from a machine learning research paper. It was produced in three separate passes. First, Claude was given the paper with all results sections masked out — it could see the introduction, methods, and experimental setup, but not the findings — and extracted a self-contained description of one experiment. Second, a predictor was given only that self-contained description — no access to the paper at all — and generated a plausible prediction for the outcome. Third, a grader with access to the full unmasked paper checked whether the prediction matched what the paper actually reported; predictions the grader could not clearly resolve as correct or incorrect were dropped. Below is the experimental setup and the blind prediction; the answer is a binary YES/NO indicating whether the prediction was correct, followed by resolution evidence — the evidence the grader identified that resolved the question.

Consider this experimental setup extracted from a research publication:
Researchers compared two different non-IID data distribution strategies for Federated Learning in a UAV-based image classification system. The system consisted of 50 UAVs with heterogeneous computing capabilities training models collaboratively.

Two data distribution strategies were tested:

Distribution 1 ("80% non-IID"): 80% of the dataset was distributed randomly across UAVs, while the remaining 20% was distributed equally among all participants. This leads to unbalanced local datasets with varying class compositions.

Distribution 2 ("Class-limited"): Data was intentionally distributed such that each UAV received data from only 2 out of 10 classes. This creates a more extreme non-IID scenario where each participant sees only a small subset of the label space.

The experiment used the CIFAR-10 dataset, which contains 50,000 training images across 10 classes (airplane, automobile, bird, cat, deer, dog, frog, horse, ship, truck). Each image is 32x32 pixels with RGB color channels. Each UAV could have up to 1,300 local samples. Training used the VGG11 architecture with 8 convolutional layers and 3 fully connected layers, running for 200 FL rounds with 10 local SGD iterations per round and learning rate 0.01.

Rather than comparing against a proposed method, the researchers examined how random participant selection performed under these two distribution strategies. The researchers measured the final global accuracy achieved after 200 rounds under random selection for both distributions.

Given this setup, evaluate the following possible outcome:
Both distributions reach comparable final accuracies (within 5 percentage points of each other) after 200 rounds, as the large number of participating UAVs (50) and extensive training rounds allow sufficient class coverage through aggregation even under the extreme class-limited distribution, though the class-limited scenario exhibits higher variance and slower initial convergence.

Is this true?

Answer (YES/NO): NO